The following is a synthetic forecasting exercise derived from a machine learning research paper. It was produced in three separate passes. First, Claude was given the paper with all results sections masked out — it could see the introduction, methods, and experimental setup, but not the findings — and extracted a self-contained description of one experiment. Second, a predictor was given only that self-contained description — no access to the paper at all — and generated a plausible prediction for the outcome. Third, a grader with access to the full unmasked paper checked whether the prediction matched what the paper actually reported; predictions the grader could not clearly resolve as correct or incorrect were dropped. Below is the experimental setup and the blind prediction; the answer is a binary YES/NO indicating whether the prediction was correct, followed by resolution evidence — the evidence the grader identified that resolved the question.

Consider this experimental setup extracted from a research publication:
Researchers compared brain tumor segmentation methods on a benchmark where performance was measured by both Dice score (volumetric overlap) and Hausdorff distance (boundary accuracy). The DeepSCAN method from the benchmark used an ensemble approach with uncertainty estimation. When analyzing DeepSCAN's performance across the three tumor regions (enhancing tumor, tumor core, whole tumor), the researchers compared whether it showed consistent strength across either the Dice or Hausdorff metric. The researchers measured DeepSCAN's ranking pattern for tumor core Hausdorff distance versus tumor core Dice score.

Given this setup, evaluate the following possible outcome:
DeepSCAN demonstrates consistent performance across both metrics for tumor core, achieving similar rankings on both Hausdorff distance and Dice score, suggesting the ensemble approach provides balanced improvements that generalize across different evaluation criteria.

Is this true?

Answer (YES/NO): NO